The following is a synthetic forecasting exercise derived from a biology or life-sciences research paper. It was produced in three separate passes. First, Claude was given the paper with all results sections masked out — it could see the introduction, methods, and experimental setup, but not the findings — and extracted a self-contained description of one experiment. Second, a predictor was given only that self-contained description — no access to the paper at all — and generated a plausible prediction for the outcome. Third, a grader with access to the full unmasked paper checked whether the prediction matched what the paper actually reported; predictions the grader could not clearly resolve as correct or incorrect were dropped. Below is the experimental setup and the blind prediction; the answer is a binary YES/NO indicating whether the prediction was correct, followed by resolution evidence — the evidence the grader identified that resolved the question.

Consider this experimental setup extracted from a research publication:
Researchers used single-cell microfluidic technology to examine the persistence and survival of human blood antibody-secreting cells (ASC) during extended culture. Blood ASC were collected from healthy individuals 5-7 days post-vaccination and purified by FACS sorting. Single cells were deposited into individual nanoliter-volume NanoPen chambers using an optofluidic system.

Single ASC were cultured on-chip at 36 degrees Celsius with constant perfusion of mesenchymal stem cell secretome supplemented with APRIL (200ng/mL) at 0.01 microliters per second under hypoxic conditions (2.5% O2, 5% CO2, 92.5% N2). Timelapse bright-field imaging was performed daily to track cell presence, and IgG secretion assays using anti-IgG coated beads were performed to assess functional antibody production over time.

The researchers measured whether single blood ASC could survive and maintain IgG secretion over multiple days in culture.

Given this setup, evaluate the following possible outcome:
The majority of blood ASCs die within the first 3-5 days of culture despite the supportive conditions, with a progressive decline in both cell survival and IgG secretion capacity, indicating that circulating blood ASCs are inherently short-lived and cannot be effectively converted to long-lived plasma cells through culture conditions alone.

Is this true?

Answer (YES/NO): NO